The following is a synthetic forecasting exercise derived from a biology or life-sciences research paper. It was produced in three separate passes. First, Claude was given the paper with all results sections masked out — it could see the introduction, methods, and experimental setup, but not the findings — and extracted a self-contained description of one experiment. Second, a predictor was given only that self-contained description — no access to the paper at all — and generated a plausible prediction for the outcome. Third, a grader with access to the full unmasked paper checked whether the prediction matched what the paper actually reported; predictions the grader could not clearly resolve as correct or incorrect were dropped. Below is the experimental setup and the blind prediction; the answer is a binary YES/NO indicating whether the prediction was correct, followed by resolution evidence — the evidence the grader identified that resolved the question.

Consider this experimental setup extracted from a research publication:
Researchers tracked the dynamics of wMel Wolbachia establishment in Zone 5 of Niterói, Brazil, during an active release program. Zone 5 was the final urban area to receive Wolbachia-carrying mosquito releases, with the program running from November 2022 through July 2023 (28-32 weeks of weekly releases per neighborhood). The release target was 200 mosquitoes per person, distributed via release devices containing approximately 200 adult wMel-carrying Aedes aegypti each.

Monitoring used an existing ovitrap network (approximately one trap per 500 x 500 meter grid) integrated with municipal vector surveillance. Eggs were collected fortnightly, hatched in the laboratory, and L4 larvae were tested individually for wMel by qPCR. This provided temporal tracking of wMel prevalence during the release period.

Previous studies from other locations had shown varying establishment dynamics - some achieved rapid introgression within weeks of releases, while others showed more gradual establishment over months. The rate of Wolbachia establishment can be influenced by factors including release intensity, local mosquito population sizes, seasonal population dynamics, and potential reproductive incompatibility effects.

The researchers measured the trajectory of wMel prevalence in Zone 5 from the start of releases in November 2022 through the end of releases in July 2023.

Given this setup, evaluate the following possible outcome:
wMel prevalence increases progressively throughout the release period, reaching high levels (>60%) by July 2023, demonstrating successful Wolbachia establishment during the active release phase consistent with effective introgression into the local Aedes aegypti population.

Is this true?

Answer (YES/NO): NO